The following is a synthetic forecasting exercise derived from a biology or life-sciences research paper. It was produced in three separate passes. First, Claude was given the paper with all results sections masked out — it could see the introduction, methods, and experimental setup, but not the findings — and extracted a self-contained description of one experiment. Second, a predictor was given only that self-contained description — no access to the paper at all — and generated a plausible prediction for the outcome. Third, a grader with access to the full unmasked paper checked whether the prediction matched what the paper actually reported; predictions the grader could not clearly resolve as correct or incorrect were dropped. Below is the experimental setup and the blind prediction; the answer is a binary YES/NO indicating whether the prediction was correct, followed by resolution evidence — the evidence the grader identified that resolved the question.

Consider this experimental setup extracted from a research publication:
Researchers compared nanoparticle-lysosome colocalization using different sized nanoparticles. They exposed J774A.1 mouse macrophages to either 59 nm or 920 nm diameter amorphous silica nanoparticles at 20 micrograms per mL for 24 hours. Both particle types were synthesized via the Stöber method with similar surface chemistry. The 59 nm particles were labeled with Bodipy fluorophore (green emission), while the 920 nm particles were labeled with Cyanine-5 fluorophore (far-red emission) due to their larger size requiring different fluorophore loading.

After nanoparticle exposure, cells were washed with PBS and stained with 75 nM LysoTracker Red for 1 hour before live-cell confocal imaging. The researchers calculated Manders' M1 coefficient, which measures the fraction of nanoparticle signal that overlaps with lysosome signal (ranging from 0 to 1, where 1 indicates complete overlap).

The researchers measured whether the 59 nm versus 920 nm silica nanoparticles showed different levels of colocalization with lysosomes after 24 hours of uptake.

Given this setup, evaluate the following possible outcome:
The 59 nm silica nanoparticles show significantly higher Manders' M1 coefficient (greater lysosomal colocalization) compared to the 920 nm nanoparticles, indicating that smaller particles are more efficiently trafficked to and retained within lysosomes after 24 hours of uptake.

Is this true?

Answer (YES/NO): YES